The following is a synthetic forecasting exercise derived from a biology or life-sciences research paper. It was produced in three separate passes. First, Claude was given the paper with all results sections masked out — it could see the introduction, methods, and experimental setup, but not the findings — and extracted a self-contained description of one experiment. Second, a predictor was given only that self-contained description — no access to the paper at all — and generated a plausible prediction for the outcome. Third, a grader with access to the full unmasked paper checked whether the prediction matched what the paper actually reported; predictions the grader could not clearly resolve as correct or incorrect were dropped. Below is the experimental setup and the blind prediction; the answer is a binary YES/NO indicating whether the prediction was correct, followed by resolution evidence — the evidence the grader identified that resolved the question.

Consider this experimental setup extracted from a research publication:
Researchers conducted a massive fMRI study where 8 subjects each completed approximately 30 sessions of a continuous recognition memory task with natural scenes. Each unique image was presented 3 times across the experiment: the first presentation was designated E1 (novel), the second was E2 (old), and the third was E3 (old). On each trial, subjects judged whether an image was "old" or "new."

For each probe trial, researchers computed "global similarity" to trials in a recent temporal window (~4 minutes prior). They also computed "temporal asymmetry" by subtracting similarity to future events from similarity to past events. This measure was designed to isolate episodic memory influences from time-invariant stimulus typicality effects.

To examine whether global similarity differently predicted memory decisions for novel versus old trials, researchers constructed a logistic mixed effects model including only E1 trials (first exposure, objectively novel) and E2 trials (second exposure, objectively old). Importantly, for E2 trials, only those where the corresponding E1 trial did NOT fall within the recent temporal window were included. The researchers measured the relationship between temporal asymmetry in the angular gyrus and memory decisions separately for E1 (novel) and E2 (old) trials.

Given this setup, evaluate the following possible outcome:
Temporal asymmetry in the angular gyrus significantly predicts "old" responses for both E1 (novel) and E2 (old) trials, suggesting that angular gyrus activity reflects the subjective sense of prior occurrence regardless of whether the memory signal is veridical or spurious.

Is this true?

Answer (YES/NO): YES